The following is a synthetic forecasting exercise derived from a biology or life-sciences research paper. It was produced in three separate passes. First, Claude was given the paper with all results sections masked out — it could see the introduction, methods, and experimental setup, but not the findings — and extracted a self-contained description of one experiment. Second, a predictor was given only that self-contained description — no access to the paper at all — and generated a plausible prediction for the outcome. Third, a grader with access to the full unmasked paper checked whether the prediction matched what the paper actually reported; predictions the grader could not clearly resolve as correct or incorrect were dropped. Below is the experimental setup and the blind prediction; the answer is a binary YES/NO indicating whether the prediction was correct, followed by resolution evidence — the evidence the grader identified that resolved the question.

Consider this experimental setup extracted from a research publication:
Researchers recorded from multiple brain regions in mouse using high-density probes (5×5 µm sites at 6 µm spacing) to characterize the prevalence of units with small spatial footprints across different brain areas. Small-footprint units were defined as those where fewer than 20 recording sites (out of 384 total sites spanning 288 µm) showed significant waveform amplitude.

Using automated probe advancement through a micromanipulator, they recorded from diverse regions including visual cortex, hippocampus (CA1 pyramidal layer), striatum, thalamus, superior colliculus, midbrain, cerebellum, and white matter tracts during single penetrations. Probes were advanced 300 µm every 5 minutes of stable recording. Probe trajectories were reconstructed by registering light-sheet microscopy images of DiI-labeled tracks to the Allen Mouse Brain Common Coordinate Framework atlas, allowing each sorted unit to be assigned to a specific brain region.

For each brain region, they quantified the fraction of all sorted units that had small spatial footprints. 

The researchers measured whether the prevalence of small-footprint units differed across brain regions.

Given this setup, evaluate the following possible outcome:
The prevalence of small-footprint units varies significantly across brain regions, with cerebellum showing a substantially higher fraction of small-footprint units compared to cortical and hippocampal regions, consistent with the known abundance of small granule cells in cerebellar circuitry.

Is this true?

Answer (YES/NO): NO